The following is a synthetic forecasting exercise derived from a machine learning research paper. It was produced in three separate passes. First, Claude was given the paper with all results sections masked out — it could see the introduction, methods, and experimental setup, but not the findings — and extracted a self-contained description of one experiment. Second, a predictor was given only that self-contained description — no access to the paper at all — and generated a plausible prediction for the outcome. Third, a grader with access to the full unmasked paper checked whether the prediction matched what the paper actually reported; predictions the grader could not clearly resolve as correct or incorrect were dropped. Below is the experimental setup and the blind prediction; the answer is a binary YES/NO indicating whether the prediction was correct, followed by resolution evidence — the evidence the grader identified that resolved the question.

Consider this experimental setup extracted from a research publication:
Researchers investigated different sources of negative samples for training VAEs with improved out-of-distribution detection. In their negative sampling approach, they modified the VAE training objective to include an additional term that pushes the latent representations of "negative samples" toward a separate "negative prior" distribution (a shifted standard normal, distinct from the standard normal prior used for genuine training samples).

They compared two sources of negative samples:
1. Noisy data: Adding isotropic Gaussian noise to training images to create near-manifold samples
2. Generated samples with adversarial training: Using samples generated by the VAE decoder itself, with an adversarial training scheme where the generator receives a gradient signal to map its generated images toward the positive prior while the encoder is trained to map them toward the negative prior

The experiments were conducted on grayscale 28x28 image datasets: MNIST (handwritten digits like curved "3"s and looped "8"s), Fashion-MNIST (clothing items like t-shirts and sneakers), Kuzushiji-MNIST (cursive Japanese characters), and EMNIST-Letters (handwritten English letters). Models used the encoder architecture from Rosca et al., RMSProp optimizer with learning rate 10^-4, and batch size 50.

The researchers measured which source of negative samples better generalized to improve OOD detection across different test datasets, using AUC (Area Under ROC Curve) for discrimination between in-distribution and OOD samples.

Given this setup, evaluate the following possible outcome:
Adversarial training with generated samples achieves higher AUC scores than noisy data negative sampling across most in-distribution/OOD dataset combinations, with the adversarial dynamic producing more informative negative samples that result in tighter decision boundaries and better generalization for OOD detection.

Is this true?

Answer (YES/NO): YES